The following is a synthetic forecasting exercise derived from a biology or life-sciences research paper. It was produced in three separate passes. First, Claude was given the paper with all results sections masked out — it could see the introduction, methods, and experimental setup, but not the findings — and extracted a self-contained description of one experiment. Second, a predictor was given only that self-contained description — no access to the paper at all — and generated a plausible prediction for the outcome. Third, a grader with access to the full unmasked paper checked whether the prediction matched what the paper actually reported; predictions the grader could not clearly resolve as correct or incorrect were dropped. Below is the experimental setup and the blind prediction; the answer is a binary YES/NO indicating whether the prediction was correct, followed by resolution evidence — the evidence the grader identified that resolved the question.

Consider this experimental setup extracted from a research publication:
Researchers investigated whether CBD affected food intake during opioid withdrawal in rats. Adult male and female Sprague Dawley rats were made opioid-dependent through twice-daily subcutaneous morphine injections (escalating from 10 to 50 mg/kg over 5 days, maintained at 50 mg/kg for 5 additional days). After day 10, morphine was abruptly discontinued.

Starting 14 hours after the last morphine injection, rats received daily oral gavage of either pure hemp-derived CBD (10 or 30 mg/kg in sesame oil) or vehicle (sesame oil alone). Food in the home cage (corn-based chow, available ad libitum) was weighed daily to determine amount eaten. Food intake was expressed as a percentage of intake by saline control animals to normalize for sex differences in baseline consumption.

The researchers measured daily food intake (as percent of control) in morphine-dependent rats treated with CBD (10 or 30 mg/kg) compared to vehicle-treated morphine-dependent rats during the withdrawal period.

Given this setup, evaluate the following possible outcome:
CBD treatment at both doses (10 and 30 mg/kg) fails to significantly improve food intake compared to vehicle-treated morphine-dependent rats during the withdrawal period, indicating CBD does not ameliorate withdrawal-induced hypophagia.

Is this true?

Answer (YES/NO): YES